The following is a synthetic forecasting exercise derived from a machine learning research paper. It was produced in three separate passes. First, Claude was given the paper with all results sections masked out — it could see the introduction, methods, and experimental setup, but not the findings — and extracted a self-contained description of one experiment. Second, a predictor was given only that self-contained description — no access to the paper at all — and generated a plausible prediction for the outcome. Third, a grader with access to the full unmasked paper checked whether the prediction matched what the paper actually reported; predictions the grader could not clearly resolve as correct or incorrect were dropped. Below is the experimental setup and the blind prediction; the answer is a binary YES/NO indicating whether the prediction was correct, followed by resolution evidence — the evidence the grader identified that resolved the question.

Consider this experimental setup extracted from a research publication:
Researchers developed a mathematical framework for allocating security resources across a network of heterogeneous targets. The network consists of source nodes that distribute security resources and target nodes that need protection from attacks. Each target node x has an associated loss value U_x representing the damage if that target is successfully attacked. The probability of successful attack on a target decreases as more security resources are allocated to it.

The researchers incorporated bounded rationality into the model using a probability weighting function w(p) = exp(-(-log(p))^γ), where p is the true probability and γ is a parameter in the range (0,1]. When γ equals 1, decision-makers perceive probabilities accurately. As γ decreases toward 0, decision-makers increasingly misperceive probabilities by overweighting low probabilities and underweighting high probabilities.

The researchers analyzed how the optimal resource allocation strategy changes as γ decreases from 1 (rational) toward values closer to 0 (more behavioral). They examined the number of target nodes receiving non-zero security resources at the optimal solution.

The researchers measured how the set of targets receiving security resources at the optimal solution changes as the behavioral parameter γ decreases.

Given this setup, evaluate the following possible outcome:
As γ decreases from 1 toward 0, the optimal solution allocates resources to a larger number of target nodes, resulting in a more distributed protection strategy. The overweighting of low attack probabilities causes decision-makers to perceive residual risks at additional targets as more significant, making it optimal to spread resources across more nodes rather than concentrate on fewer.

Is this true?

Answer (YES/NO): NO